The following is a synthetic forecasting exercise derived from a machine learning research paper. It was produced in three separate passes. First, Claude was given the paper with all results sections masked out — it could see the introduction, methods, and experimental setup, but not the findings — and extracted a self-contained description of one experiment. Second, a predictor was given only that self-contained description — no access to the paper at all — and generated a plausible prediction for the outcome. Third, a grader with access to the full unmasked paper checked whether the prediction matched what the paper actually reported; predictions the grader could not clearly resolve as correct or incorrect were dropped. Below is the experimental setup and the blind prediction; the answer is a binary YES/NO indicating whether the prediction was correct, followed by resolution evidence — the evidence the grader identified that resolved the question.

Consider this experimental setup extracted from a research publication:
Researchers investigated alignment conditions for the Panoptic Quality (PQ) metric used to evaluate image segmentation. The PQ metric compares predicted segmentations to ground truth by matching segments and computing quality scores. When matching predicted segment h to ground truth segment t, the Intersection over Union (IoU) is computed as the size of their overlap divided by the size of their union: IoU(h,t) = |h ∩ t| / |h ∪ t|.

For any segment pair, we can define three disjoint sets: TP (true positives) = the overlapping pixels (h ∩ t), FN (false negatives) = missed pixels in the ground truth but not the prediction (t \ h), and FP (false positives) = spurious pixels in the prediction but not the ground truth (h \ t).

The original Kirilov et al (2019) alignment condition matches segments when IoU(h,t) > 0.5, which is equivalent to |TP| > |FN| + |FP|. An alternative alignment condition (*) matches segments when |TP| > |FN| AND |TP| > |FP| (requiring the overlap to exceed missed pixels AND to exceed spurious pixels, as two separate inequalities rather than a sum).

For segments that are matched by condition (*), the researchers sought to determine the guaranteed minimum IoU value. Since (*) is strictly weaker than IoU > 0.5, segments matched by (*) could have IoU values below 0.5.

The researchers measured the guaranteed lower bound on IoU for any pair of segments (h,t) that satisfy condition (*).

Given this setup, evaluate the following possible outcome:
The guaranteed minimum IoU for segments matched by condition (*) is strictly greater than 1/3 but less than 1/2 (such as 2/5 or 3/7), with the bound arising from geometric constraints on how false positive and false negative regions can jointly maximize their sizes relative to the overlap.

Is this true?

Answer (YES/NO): NO